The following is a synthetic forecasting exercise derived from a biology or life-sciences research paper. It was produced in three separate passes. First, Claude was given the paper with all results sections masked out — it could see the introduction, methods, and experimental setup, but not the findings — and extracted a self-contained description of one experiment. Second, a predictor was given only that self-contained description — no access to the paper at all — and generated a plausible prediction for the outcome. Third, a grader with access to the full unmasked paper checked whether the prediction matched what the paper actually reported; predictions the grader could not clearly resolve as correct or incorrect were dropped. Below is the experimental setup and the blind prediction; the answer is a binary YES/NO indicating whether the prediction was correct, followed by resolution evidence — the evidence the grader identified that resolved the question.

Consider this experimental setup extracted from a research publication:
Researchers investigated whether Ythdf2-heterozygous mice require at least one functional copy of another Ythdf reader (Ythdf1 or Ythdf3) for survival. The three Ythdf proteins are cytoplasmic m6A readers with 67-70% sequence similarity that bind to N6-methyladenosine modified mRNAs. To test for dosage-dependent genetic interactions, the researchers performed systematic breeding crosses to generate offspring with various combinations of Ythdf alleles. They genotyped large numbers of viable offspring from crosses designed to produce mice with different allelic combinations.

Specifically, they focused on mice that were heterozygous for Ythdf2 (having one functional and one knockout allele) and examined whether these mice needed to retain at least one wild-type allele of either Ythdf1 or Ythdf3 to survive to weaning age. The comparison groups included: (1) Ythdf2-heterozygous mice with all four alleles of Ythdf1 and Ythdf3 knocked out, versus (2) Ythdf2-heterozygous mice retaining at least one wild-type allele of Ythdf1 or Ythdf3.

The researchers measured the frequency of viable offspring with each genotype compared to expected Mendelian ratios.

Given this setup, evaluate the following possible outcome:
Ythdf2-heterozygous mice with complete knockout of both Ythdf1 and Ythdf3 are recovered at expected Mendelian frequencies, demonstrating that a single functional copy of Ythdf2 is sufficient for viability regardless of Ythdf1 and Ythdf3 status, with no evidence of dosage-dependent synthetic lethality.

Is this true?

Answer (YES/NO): NO